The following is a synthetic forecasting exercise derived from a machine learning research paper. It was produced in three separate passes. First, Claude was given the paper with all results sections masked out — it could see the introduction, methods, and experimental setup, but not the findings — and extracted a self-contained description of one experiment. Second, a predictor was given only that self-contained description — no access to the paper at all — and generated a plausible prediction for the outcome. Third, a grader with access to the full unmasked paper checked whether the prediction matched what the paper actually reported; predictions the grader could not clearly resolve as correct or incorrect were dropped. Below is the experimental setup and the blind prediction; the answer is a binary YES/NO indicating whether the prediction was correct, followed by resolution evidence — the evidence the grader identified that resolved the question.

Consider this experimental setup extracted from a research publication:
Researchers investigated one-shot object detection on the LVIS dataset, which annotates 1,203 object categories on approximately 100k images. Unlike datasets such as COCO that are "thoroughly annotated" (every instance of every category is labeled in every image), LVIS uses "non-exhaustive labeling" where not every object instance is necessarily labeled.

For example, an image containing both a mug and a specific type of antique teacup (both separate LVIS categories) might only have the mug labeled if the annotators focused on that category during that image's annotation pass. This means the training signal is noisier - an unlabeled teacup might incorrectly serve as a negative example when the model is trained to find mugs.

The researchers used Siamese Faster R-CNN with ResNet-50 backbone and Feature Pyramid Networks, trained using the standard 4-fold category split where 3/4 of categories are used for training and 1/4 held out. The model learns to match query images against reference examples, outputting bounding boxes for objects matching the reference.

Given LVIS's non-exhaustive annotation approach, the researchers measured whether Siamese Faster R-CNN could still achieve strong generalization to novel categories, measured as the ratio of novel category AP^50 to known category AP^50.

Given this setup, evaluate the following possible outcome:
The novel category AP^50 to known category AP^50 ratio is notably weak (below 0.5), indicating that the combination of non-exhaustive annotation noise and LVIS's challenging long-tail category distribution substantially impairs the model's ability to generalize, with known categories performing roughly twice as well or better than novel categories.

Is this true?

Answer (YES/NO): NO